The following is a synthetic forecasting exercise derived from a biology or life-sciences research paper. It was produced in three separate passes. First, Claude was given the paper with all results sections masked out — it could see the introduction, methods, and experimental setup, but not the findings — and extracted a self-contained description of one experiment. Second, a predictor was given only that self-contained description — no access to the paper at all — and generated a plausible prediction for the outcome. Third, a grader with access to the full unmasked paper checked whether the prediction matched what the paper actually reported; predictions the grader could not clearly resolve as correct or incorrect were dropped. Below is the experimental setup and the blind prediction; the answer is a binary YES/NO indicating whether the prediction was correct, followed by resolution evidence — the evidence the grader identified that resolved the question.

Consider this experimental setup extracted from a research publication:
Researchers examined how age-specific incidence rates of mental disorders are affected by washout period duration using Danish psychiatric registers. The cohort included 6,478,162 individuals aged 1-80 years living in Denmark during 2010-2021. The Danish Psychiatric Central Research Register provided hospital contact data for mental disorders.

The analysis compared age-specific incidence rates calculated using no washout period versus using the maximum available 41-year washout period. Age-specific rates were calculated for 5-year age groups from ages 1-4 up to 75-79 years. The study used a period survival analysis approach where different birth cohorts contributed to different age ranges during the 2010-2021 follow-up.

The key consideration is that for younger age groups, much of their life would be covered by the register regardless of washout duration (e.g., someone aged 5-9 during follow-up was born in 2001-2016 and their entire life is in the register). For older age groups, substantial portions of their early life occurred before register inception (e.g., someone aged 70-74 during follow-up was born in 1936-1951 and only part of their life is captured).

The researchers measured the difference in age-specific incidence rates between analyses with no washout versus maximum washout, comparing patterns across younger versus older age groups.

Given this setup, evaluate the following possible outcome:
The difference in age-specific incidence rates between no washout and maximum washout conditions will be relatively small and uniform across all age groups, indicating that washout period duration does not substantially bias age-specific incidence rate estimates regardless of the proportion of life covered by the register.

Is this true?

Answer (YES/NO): NO